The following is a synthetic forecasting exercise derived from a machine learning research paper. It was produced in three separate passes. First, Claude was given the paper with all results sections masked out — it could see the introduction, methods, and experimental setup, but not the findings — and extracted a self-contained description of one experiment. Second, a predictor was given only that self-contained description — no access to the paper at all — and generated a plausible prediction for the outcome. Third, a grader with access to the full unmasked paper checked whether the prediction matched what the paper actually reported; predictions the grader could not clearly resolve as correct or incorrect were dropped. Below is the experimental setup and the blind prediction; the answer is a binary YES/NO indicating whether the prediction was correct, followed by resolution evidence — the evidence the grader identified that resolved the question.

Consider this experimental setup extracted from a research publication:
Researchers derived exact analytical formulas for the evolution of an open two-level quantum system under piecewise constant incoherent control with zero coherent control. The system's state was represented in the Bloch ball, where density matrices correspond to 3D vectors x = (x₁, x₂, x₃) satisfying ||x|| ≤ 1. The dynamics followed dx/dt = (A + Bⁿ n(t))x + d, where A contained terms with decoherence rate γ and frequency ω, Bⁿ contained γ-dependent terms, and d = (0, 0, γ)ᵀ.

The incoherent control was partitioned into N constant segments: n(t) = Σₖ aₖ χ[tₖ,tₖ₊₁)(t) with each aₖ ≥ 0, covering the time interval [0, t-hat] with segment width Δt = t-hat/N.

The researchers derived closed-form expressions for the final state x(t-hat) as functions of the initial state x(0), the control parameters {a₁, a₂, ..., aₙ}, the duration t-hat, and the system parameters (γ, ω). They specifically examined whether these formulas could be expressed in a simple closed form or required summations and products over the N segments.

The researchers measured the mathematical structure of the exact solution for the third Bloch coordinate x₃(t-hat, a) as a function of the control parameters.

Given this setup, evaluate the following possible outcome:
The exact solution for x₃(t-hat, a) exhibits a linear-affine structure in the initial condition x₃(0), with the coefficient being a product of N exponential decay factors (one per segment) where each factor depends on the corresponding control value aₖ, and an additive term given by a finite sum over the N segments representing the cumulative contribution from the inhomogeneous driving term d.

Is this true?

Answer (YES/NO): YES